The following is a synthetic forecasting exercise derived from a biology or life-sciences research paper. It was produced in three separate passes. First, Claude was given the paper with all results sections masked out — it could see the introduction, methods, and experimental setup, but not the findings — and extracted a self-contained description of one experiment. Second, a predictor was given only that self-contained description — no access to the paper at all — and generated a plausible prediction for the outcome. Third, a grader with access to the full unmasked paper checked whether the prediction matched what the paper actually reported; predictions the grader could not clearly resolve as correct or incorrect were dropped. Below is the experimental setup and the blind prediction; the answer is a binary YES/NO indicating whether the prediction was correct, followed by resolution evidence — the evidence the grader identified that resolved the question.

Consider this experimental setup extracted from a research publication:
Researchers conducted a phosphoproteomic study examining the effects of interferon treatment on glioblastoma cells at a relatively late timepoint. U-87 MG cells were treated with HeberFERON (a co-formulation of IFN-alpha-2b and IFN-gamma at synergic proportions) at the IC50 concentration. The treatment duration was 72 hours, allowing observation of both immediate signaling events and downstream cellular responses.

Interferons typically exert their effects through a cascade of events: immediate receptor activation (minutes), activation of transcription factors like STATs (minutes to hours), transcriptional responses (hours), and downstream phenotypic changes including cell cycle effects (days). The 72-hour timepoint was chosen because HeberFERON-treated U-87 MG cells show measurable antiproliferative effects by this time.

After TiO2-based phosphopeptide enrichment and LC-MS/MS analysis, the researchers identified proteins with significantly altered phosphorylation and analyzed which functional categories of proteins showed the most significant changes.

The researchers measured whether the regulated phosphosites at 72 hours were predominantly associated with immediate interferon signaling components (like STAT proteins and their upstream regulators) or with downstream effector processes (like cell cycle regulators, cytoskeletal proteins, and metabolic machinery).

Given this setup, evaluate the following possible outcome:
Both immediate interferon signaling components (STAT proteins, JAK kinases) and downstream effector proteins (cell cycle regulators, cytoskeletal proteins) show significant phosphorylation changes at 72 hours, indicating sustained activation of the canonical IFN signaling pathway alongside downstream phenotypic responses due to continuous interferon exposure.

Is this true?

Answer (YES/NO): NO